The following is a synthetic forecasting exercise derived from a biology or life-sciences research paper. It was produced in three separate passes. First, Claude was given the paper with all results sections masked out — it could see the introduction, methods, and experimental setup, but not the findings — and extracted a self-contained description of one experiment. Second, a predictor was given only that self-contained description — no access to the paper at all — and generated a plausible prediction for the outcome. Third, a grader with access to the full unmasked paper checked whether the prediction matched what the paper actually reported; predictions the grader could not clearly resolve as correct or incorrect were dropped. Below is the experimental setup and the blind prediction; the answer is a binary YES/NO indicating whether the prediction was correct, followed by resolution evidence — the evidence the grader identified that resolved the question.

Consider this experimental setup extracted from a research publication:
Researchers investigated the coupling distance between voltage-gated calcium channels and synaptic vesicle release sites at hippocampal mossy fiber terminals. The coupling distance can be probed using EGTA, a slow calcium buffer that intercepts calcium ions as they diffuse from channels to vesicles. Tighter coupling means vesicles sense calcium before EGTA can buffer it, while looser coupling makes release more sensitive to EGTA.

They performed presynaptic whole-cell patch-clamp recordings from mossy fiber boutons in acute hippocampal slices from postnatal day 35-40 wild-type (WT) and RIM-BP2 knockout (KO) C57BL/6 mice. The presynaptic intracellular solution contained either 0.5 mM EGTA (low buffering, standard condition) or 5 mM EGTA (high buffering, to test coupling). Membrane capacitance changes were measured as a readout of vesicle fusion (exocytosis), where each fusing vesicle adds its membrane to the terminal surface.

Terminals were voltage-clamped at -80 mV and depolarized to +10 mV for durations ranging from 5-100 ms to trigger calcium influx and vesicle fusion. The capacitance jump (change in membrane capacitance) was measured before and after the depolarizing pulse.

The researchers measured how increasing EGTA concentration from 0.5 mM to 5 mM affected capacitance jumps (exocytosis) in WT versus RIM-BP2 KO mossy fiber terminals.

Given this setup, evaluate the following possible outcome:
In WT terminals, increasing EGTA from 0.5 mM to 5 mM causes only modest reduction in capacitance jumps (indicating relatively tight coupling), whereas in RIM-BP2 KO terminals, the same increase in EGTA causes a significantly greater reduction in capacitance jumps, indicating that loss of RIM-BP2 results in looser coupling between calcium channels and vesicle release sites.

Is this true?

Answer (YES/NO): NO